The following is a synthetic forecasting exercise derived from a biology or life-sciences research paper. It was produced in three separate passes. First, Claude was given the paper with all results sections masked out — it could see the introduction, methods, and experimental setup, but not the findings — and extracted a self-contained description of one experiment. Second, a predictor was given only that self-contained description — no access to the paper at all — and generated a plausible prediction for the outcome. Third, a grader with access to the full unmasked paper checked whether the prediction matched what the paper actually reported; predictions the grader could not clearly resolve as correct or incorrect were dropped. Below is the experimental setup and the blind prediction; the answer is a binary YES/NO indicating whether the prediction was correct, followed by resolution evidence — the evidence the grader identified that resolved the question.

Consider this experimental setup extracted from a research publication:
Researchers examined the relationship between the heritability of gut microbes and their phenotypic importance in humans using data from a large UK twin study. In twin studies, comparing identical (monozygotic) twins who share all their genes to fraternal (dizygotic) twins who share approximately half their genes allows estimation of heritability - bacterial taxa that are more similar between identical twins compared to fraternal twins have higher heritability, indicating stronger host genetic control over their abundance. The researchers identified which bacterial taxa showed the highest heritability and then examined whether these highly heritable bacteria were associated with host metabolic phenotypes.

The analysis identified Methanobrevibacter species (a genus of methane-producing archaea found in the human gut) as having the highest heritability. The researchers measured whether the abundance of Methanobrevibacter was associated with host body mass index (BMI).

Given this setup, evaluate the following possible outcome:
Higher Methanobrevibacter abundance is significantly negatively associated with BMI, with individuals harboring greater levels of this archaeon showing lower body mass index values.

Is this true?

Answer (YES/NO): YES